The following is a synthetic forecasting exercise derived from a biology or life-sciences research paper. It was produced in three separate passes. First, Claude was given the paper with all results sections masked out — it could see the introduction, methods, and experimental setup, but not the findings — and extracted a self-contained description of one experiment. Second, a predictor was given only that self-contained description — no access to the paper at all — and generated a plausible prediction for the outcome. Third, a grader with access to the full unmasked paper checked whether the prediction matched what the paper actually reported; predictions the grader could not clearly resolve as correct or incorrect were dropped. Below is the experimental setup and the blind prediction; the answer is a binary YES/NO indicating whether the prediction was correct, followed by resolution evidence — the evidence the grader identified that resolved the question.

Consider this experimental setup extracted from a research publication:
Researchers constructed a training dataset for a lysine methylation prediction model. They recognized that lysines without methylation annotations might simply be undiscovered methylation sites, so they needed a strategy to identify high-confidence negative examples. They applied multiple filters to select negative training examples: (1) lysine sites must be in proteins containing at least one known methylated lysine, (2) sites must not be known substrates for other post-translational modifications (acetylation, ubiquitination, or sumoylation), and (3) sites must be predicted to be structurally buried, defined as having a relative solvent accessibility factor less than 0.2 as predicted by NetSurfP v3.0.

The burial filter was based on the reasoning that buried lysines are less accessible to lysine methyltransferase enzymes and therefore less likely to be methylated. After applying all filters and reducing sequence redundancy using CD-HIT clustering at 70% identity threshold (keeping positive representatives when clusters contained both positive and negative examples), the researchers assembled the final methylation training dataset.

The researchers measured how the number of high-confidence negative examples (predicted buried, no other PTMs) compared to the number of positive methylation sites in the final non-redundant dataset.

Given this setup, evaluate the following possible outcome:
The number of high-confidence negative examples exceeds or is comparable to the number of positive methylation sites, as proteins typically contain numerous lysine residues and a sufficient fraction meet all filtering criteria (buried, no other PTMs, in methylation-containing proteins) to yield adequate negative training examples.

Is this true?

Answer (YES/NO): YES